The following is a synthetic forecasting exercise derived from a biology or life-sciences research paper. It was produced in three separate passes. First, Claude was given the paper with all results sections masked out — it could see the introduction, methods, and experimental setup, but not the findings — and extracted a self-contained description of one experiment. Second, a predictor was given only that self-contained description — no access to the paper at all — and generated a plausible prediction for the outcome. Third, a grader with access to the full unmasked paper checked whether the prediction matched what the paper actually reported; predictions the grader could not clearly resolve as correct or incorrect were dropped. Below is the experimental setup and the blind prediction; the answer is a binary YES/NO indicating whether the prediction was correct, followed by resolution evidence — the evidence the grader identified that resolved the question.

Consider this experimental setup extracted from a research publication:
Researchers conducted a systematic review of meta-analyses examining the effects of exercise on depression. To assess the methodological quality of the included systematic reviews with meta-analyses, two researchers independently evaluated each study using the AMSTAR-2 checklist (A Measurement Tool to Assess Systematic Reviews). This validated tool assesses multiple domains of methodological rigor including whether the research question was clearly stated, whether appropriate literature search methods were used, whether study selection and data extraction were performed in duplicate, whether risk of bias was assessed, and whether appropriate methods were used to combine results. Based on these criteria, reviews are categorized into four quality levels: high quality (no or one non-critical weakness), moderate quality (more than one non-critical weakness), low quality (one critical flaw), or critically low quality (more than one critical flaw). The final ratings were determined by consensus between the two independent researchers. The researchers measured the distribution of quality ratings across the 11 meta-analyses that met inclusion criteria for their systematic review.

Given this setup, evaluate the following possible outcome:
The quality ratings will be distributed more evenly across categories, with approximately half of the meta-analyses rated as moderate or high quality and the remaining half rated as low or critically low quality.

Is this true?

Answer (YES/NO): YES